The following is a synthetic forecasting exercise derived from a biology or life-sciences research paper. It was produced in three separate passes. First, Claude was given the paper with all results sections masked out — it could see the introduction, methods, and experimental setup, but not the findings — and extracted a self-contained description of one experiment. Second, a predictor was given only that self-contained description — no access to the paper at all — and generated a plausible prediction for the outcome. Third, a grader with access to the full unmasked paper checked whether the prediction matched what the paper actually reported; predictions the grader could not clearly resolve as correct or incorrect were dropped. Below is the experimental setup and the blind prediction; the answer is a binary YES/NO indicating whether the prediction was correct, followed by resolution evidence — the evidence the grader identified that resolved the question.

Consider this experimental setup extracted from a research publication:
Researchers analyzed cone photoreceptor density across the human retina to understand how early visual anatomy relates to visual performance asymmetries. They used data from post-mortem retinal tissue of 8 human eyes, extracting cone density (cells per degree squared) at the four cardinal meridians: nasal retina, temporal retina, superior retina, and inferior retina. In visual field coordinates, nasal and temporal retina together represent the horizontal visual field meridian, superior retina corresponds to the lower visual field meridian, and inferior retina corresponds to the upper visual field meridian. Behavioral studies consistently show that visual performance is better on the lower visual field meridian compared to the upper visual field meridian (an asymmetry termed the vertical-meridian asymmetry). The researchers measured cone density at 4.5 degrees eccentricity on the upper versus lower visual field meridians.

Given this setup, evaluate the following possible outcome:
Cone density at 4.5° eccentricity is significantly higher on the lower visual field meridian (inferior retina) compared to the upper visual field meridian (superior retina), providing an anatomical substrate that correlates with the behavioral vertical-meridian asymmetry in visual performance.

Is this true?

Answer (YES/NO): NO